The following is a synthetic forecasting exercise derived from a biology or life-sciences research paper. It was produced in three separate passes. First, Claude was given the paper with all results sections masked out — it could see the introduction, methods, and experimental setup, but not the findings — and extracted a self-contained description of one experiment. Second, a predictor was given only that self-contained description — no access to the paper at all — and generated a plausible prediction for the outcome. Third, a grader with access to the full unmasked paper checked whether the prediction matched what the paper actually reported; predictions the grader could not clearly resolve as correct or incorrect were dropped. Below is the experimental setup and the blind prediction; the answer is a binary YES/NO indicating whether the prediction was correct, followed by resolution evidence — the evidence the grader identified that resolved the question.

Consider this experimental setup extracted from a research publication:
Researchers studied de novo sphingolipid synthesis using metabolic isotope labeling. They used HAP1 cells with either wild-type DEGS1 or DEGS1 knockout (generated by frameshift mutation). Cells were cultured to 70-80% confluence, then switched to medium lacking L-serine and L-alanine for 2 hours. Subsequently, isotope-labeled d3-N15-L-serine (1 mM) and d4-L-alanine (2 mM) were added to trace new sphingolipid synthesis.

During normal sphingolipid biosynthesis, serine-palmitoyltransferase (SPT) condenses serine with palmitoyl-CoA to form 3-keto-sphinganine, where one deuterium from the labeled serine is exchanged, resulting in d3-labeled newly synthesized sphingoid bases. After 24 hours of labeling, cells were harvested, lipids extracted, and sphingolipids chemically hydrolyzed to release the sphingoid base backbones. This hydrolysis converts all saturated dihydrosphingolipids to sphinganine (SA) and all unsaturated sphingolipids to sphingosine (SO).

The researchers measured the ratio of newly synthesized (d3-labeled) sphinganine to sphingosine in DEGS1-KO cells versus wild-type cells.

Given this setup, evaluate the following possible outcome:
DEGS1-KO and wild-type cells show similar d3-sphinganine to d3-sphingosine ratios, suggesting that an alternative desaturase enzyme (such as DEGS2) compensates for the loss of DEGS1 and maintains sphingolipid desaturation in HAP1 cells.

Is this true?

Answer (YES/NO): NO